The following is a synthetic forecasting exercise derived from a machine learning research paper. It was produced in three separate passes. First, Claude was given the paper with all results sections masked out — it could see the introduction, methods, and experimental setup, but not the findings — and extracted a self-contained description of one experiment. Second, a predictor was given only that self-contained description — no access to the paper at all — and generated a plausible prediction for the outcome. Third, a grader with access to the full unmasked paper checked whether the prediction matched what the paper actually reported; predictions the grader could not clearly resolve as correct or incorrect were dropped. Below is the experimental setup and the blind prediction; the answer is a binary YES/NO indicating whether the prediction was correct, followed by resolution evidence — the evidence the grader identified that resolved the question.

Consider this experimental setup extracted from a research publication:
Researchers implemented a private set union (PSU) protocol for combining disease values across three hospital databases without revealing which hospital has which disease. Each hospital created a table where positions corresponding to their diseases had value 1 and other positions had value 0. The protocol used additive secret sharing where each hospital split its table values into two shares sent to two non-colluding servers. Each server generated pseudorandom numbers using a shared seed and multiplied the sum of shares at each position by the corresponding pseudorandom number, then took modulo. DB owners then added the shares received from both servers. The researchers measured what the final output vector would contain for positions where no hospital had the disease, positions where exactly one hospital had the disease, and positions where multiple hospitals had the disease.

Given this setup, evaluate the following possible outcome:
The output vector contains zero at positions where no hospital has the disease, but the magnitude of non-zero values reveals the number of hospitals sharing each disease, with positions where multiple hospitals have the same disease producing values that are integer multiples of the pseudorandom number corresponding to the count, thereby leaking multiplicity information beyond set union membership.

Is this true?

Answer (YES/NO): NO